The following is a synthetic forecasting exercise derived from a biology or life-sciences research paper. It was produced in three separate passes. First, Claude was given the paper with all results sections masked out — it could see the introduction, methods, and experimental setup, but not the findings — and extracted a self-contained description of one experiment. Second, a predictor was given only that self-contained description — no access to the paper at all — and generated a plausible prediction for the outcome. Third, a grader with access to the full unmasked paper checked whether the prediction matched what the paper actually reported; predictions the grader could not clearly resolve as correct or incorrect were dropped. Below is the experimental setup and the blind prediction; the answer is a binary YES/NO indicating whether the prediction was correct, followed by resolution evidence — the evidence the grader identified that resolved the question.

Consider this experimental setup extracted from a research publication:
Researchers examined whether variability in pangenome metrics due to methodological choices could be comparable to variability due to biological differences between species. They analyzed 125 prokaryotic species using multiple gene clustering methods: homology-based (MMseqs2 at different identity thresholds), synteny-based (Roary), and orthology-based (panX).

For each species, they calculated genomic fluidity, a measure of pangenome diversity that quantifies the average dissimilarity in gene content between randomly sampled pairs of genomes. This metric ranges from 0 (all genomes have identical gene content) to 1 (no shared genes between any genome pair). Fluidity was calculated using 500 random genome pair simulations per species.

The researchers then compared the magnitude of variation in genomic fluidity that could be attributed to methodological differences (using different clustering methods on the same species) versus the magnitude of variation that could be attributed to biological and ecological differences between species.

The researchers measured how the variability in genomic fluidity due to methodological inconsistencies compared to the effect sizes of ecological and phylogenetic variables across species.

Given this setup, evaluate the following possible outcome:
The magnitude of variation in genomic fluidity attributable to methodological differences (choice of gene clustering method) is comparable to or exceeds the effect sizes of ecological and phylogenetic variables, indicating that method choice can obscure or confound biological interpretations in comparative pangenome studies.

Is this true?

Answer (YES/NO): YES